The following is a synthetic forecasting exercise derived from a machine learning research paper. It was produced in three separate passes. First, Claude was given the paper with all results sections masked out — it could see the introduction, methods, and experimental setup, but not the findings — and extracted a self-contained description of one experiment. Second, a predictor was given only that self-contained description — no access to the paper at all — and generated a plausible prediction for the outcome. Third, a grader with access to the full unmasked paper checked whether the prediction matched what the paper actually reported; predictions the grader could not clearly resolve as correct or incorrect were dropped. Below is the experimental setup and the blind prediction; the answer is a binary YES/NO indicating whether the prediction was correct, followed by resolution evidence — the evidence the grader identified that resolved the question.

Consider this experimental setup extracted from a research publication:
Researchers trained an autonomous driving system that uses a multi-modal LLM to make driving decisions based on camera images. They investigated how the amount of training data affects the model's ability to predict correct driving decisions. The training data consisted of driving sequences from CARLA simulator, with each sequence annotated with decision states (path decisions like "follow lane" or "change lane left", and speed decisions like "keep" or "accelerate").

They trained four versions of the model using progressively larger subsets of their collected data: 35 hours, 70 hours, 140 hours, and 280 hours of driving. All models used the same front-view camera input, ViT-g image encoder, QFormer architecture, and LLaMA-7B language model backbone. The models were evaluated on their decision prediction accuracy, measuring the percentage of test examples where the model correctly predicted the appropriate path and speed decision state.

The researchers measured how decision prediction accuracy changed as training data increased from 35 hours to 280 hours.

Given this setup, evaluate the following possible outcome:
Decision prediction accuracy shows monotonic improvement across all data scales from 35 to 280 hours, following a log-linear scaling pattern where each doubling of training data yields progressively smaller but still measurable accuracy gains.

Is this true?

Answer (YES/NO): NO